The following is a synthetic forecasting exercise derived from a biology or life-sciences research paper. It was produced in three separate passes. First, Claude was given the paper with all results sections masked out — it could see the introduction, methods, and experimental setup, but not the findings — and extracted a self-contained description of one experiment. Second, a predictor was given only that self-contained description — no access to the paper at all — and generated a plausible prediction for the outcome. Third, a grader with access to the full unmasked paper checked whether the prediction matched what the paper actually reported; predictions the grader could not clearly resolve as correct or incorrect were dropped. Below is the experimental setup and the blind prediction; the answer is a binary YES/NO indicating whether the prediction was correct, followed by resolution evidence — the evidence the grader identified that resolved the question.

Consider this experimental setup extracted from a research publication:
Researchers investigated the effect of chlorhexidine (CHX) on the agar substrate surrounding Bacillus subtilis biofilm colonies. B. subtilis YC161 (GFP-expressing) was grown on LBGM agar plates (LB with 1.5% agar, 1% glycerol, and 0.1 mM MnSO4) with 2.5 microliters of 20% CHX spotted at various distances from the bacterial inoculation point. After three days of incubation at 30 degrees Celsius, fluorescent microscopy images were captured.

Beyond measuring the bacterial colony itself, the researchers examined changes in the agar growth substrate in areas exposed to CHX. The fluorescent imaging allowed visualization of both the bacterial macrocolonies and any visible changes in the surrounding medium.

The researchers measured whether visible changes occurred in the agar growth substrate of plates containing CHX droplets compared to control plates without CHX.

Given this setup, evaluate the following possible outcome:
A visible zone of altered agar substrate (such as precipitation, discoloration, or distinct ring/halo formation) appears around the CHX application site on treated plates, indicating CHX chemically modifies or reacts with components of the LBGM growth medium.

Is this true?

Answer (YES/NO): YES